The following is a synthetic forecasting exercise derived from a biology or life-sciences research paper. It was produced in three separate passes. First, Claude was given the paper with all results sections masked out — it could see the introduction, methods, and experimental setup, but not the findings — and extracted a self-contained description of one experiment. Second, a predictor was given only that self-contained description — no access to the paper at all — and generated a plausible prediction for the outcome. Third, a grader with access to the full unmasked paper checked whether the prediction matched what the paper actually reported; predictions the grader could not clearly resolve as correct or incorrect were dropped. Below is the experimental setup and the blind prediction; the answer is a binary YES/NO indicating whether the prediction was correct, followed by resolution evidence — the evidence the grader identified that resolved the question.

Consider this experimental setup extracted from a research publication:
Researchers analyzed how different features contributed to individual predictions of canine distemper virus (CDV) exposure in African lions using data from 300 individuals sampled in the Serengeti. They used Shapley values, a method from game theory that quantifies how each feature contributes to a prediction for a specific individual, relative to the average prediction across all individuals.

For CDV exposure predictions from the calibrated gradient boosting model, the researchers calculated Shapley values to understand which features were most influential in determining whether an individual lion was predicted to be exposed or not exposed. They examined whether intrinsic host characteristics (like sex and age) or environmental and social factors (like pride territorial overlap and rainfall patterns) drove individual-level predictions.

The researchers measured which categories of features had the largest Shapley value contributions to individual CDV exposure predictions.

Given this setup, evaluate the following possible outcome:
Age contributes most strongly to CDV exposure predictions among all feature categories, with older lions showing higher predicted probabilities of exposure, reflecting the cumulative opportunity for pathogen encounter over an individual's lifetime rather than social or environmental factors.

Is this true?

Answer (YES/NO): NO